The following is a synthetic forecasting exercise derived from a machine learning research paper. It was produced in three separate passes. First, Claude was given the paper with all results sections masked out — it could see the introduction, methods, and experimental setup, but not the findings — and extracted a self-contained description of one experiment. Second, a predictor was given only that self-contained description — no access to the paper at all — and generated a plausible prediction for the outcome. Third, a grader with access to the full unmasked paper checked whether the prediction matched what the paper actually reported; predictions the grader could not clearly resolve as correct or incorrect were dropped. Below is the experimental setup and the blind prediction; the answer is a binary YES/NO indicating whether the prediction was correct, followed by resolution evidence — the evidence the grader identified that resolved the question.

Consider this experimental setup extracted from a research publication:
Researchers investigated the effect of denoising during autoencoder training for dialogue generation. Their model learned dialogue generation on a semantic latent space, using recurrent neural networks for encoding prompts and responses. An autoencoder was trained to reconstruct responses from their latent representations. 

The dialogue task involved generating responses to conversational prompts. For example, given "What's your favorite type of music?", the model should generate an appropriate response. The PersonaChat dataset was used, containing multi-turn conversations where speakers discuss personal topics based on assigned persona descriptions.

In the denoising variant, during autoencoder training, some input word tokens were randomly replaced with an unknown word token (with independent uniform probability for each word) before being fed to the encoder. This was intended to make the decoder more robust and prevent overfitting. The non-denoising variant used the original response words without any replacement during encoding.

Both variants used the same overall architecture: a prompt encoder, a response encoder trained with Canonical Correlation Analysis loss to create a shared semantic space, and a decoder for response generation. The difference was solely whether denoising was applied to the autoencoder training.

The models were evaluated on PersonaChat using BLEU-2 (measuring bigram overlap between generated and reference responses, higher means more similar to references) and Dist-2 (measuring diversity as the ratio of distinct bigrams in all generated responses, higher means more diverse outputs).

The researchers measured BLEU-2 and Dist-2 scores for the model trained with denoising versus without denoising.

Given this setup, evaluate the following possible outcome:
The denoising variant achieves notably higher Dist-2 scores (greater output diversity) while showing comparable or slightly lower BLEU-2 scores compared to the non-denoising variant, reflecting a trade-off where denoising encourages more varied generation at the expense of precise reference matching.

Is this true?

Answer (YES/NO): NO